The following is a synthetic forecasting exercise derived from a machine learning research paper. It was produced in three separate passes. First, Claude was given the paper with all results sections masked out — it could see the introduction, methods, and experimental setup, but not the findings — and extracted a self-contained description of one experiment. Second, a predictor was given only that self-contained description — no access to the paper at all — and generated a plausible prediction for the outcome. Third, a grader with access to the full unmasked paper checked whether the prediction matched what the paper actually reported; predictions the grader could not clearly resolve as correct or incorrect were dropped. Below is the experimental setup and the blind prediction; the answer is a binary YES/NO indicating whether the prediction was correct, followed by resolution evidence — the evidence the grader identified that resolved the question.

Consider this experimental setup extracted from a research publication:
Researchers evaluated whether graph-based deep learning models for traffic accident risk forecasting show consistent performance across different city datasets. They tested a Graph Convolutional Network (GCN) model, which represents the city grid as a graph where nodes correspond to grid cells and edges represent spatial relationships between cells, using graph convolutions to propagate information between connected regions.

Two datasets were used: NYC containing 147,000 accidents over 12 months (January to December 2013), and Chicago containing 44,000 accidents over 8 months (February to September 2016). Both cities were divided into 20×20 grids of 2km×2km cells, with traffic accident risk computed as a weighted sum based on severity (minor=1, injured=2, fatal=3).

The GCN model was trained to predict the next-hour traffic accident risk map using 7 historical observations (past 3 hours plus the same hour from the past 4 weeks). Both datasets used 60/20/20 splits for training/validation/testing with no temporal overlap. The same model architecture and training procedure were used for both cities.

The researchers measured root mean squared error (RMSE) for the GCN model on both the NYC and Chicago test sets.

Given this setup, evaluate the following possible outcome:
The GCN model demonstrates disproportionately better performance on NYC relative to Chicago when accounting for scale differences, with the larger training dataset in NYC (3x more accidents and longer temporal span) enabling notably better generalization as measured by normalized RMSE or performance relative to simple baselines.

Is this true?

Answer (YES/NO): NO